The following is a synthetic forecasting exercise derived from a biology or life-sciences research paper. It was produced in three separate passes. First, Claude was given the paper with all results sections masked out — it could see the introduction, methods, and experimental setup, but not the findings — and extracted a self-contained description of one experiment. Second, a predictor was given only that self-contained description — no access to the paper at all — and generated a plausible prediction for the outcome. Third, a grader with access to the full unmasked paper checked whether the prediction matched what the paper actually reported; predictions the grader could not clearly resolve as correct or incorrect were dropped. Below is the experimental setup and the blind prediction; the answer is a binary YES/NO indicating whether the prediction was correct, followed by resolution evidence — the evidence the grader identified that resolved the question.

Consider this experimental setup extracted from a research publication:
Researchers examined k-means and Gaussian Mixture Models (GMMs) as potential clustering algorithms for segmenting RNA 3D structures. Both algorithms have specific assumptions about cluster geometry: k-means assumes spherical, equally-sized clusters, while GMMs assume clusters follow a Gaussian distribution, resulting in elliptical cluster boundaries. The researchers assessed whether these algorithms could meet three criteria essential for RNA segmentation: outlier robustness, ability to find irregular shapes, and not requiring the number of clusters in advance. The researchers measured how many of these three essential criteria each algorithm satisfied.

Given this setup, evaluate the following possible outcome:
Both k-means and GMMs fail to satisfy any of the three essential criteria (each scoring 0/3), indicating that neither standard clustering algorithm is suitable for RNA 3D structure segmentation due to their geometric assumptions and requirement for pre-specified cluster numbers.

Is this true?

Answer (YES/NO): YES